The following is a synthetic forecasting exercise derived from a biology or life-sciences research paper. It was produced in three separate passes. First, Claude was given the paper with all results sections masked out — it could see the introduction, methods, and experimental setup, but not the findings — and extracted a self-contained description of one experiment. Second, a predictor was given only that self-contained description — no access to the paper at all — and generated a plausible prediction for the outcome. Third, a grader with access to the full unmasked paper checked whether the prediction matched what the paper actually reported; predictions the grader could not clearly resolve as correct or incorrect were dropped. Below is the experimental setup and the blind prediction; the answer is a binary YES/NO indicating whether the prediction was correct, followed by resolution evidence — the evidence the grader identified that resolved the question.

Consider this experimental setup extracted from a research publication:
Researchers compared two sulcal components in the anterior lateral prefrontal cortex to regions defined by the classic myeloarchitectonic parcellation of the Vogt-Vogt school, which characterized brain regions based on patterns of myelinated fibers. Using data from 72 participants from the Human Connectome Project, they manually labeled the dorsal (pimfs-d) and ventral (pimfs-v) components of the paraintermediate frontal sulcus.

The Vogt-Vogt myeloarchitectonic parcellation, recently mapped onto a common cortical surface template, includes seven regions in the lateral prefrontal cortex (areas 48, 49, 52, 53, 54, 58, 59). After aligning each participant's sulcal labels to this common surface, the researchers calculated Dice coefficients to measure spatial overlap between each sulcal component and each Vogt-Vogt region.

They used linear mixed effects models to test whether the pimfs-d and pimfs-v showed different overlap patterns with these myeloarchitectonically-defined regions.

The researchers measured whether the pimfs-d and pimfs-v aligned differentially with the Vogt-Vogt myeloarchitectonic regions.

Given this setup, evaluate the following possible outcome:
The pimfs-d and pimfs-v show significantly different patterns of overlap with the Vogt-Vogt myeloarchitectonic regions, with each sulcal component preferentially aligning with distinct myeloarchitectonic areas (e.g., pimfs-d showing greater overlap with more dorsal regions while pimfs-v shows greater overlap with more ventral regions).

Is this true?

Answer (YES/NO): YES